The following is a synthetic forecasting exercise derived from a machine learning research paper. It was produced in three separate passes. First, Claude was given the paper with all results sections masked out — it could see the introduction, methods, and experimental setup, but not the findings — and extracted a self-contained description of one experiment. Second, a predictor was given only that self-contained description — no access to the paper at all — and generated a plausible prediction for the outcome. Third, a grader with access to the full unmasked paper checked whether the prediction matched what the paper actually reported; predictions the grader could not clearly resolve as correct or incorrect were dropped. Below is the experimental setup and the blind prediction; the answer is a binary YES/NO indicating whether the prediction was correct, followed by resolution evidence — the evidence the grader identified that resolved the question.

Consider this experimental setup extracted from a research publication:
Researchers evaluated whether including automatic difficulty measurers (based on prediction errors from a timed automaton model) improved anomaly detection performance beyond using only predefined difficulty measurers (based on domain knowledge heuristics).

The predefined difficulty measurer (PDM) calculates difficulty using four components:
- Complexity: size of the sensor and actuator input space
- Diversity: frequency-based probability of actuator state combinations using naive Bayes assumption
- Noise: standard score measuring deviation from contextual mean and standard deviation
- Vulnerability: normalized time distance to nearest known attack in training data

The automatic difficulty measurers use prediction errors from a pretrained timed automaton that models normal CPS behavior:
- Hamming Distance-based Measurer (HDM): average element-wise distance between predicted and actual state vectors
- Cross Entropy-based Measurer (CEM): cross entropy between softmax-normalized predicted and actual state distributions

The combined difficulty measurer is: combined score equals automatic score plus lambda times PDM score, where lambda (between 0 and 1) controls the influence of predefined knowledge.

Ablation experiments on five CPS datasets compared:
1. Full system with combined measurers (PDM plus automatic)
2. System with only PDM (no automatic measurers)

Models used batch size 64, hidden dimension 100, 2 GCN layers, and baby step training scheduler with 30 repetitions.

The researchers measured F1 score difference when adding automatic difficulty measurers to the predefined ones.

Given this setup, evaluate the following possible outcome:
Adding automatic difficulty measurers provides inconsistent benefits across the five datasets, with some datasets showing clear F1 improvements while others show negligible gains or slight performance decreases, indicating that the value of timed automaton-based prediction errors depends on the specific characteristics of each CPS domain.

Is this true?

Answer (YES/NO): NO